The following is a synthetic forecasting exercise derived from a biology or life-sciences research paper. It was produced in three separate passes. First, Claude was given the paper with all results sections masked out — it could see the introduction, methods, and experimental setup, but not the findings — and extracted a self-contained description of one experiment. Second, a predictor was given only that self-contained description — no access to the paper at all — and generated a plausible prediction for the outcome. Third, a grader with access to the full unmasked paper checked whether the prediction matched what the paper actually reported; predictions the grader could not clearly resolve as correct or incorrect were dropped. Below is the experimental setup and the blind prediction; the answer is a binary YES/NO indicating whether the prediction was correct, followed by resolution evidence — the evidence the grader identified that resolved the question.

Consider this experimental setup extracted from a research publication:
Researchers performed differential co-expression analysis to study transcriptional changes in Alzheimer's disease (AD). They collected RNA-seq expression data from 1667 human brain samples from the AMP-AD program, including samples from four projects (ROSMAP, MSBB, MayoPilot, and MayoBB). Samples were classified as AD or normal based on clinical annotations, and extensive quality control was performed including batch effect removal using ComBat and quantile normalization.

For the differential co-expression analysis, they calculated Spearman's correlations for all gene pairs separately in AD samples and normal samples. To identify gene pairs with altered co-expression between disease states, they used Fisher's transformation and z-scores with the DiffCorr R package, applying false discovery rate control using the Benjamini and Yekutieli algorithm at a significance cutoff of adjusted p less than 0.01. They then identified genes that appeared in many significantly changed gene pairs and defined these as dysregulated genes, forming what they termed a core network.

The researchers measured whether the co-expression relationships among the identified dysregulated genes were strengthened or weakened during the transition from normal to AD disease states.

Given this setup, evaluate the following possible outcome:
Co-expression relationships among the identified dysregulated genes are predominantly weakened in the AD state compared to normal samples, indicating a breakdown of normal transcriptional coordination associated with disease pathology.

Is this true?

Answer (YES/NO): NO